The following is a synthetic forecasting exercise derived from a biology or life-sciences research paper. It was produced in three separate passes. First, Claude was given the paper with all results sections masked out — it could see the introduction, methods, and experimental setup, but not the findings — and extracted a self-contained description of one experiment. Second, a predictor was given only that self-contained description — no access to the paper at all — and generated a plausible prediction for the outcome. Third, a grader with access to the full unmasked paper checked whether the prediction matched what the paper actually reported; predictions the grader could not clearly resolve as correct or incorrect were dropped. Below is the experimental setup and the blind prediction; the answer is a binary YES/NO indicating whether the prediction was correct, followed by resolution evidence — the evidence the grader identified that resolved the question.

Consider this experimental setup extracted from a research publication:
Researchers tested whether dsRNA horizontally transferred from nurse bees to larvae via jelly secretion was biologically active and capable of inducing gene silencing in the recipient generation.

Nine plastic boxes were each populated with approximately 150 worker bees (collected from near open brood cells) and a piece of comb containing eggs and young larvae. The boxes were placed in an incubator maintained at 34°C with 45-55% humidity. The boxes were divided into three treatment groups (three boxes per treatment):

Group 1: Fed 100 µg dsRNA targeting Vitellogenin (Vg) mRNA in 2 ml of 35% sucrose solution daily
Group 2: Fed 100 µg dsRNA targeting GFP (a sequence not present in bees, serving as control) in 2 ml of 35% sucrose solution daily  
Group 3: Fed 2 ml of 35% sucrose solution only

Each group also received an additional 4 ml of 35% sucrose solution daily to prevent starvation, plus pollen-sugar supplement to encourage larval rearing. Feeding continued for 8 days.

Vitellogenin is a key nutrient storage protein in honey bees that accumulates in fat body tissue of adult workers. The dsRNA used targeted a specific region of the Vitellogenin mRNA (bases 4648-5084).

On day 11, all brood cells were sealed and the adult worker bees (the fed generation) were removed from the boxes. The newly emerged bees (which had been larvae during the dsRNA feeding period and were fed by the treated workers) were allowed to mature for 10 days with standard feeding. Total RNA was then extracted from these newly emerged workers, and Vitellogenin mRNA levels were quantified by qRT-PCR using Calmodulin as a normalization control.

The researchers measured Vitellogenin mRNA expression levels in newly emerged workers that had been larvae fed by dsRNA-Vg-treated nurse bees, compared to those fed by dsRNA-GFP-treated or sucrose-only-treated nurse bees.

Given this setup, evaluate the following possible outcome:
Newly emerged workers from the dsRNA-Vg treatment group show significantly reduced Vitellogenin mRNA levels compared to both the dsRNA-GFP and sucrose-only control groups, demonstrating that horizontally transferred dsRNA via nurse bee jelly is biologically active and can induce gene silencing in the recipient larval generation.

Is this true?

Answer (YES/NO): YES